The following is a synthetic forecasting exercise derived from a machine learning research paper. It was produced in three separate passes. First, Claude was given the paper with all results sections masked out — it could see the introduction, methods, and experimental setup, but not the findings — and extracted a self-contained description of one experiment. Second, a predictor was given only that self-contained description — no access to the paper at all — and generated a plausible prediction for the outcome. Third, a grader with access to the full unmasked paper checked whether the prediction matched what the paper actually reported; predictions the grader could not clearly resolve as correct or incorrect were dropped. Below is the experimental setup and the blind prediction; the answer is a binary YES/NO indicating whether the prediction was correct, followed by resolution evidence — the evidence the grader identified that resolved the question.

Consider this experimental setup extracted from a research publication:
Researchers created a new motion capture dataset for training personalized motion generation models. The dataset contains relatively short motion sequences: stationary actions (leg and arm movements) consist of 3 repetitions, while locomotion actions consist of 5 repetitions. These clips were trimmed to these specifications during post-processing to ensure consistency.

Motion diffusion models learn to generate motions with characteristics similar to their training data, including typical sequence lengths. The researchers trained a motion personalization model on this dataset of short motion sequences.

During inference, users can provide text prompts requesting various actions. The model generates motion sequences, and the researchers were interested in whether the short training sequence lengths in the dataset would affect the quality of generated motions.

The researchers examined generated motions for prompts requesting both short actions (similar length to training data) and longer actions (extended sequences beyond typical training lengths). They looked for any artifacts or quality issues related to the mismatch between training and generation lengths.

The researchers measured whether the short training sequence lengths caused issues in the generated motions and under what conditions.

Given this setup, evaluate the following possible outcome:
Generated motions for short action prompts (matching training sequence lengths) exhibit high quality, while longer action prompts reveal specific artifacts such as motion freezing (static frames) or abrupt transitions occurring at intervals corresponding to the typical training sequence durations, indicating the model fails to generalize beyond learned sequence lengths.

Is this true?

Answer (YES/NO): NO